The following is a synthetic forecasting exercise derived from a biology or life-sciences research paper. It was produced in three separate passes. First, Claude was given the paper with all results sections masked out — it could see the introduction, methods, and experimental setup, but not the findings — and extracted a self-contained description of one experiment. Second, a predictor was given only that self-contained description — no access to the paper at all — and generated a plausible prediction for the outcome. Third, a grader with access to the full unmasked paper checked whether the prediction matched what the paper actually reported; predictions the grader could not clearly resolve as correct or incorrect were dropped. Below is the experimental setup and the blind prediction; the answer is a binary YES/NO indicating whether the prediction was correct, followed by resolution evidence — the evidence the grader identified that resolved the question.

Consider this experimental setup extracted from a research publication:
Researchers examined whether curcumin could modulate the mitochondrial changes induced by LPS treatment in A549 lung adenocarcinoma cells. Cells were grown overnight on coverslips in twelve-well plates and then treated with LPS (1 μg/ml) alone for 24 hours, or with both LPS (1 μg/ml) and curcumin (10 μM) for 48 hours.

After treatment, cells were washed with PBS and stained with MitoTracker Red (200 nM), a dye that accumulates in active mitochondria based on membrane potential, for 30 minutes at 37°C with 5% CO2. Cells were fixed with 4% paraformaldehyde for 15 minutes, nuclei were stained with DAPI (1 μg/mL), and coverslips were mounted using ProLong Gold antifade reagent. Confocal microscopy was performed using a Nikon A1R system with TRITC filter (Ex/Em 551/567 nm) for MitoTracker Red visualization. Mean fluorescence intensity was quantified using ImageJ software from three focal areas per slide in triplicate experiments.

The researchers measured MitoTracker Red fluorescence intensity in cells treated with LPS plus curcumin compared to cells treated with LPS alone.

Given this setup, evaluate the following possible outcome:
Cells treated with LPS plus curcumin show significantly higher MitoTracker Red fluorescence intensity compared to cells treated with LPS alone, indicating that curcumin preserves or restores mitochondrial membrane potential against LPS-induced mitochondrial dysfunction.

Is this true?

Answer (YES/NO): NO